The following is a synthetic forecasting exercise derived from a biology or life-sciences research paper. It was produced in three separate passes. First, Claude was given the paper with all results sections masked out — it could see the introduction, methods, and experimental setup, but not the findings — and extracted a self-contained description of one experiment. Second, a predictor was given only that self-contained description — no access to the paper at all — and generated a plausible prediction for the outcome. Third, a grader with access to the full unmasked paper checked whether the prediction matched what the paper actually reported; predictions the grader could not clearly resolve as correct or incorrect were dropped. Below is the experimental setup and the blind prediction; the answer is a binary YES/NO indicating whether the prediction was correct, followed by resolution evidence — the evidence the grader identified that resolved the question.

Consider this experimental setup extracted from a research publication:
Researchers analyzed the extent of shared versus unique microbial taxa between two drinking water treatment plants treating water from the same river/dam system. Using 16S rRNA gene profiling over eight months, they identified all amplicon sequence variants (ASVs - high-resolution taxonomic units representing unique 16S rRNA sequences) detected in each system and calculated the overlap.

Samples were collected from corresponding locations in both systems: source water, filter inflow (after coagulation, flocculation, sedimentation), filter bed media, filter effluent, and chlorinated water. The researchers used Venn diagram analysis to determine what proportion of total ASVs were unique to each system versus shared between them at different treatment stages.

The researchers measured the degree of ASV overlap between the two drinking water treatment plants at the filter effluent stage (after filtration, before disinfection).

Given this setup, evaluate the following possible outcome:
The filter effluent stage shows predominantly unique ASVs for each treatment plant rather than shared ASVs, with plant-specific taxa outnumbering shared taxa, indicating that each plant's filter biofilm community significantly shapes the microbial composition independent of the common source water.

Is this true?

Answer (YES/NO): NO